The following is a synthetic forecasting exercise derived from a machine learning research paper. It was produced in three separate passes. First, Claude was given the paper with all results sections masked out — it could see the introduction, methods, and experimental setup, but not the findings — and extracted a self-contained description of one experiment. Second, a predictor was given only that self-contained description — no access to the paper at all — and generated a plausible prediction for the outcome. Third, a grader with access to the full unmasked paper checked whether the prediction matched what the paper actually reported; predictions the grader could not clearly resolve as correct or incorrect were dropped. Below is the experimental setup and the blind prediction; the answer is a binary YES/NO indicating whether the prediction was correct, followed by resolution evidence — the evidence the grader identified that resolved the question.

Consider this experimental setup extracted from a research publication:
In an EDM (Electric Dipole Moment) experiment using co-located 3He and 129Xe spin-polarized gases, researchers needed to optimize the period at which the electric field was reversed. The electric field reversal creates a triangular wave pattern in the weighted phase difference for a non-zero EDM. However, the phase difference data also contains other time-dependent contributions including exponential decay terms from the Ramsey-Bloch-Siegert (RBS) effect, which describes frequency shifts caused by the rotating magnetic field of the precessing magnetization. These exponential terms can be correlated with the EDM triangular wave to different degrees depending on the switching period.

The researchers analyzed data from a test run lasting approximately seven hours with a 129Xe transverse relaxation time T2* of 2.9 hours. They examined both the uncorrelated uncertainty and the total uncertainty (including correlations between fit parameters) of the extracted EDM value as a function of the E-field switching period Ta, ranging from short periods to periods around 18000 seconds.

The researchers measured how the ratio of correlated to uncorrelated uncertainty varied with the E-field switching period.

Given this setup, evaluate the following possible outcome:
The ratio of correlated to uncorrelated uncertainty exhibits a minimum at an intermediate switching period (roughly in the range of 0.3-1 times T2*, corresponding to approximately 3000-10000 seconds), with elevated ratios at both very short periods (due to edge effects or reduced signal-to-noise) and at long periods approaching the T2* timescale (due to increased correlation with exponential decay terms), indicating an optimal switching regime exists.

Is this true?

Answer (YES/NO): NO